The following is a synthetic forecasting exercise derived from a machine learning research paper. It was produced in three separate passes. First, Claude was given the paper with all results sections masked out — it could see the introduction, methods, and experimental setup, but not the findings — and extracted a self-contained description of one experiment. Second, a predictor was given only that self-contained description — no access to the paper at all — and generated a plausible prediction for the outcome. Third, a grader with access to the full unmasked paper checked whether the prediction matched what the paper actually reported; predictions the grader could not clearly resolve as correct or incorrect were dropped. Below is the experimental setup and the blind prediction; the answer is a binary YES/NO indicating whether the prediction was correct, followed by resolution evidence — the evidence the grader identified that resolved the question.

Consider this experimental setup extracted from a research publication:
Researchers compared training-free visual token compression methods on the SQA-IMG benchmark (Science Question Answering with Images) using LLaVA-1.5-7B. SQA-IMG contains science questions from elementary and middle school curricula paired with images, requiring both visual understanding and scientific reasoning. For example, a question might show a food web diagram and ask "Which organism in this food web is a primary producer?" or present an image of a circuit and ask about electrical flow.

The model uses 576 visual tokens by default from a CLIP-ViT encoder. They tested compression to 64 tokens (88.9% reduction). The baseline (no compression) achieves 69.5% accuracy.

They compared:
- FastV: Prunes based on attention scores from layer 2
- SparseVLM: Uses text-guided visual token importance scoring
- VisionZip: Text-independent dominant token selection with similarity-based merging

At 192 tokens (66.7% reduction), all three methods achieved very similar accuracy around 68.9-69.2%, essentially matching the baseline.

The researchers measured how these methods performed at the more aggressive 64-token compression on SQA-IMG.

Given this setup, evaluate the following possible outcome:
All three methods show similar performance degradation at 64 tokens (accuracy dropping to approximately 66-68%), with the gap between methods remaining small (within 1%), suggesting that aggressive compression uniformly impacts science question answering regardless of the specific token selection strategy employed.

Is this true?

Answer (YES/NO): NO